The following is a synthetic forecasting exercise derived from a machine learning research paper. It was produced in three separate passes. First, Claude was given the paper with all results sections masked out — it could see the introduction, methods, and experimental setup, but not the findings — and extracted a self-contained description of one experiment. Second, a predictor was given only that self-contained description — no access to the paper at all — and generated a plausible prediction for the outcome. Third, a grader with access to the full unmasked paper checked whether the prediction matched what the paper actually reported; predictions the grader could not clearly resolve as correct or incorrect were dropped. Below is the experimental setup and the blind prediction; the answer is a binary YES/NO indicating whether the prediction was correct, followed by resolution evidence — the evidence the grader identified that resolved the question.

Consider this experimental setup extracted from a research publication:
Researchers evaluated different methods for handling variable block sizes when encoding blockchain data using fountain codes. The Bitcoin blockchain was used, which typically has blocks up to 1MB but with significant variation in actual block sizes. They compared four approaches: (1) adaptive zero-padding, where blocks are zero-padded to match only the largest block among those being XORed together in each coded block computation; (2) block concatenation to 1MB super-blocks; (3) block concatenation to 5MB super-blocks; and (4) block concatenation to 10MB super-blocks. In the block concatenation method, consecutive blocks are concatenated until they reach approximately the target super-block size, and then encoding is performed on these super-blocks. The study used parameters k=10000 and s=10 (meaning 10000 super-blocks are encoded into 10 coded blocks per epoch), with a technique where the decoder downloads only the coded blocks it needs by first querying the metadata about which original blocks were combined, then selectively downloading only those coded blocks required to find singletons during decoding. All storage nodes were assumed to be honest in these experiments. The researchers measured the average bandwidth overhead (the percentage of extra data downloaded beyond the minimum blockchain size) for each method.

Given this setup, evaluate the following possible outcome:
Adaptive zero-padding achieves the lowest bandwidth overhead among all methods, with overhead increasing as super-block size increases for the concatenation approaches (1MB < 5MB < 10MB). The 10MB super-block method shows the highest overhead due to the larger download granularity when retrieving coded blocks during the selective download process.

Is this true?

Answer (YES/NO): NO